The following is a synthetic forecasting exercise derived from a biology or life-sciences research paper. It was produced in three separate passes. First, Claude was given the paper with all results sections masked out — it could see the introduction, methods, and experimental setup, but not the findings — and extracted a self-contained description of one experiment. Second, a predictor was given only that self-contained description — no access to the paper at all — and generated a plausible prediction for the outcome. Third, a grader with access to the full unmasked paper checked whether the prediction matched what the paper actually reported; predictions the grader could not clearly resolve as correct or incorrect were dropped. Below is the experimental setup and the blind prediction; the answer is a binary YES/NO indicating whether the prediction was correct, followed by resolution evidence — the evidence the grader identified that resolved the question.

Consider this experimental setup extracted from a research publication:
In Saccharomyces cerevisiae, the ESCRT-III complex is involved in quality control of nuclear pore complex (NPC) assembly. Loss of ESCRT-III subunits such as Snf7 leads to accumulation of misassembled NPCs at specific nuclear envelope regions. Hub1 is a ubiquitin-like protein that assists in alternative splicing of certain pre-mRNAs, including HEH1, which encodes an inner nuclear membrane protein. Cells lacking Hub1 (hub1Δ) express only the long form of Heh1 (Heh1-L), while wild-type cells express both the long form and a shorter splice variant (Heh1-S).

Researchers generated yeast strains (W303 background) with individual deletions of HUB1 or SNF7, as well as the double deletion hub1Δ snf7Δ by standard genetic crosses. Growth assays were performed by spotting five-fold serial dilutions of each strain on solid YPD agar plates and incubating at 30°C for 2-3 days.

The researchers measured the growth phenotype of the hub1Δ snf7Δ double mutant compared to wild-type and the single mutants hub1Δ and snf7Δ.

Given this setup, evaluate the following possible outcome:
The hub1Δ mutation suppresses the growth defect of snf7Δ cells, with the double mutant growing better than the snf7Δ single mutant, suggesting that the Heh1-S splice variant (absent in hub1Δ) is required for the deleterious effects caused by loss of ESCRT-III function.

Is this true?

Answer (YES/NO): NO